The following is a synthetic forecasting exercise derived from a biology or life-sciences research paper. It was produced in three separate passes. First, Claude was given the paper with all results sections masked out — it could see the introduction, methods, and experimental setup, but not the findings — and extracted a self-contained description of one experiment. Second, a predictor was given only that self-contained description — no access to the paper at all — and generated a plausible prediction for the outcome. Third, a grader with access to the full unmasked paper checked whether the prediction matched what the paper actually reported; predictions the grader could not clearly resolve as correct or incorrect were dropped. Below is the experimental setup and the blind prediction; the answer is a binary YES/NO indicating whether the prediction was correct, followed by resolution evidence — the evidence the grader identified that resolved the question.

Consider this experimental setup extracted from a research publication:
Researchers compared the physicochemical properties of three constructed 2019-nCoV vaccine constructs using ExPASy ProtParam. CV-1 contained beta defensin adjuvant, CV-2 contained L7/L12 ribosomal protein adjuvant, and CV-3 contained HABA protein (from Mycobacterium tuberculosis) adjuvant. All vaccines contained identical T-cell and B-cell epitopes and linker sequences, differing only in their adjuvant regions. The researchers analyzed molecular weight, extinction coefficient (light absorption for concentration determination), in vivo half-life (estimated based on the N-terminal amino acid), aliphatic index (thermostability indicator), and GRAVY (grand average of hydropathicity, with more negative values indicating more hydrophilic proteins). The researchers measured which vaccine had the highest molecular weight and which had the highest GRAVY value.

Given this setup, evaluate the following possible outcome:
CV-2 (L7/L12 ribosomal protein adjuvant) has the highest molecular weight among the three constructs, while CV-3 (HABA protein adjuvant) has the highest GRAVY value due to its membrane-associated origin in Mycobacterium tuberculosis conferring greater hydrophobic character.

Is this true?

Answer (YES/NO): NO